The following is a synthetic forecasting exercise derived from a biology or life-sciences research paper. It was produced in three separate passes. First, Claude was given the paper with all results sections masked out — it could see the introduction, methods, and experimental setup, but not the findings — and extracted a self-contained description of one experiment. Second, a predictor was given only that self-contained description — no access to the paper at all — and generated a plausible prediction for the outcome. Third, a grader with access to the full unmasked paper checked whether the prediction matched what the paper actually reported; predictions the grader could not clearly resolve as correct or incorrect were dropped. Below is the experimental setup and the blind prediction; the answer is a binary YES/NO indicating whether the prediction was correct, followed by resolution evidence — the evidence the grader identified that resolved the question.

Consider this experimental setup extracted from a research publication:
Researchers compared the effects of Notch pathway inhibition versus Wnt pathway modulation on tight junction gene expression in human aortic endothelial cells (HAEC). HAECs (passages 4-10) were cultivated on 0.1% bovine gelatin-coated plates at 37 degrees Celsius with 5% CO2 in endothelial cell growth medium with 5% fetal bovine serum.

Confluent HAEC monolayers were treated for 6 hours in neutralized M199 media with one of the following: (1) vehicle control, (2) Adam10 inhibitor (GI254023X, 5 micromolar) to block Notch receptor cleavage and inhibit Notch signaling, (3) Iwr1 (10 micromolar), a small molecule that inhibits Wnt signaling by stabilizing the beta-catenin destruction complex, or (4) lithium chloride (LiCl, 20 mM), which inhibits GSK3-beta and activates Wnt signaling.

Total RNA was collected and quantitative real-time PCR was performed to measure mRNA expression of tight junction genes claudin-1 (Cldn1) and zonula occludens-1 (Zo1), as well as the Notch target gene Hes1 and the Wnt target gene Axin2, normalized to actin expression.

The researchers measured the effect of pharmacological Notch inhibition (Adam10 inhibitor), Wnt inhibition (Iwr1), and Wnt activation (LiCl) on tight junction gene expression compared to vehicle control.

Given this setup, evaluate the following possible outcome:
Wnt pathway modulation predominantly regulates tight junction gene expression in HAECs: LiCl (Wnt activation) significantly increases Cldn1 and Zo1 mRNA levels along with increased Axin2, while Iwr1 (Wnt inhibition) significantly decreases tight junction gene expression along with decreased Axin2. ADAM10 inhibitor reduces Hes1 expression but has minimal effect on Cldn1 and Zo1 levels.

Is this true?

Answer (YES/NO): NO